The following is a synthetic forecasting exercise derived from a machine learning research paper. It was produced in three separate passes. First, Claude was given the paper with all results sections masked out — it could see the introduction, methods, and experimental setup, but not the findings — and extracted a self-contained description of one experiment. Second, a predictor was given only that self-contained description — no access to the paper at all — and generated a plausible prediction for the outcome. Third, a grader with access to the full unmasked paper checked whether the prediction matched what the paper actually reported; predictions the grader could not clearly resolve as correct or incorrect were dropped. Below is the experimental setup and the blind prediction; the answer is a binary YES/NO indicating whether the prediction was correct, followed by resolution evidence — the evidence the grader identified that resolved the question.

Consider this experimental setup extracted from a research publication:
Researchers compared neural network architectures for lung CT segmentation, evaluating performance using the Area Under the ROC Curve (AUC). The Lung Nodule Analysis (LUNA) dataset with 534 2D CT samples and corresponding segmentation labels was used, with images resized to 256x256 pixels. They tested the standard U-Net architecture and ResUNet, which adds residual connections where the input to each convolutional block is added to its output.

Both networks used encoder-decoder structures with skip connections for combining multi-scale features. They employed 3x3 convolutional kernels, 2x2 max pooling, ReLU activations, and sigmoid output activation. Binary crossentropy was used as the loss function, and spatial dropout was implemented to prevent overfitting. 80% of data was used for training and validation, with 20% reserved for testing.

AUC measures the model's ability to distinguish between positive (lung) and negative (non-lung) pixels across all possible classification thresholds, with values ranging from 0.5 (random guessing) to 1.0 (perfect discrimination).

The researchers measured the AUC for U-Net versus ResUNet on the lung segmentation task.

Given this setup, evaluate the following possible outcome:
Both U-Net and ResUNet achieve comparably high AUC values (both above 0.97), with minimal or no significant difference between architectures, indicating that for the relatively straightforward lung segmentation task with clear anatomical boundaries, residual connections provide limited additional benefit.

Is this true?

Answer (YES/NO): YES